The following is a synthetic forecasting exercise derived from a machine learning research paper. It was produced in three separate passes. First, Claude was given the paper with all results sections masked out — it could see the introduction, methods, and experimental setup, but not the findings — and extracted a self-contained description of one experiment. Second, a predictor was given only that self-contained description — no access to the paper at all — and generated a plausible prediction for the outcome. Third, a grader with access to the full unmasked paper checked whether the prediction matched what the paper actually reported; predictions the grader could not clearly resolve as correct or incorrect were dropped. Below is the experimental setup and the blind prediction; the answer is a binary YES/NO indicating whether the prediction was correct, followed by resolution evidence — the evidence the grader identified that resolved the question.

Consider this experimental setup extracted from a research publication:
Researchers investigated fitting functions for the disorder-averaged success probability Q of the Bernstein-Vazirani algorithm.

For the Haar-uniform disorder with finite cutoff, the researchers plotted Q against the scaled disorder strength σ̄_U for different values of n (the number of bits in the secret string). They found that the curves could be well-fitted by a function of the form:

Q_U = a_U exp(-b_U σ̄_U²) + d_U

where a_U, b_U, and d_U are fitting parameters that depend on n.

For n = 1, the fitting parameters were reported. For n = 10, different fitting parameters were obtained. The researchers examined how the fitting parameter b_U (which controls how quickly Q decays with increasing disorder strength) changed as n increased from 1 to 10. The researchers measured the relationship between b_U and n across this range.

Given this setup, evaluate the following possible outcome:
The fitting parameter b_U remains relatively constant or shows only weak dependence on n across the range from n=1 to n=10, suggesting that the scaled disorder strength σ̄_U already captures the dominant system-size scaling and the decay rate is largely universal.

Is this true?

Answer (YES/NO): NO